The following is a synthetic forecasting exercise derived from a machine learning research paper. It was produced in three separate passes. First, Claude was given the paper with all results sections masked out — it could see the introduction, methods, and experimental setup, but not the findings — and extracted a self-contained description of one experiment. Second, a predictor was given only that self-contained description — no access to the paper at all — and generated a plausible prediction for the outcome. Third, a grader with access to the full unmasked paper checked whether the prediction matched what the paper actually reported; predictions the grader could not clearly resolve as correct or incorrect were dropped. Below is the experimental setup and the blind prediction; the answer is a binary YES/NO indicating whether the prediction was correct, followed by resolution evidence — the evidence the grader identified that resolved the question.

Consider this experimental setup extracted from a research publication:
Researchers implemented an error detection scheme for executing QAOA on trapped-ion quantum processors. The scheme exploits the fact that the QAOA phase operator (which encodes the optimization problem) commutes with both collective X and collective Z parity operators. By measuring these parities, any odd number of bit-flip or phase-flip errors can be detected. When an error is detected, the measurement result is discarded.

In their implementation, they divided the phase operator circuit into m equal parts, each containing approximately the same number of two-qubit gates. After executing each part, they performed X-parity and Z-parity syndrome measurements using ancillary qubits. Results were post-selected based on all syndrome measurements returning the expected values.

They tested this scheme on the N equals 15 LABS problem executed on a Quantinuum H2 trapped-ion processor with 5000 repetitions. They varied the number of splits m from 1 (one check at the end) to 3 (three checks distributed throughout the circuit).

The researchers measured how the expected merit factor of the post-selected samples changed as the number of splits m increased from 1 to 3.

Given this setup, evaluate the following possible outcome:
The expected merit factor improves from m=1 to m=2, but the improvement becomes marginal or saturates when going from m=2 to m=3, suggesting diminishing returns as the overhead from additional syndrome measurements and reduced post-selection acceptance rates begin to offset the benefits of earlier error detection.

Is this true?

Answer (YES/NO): NO